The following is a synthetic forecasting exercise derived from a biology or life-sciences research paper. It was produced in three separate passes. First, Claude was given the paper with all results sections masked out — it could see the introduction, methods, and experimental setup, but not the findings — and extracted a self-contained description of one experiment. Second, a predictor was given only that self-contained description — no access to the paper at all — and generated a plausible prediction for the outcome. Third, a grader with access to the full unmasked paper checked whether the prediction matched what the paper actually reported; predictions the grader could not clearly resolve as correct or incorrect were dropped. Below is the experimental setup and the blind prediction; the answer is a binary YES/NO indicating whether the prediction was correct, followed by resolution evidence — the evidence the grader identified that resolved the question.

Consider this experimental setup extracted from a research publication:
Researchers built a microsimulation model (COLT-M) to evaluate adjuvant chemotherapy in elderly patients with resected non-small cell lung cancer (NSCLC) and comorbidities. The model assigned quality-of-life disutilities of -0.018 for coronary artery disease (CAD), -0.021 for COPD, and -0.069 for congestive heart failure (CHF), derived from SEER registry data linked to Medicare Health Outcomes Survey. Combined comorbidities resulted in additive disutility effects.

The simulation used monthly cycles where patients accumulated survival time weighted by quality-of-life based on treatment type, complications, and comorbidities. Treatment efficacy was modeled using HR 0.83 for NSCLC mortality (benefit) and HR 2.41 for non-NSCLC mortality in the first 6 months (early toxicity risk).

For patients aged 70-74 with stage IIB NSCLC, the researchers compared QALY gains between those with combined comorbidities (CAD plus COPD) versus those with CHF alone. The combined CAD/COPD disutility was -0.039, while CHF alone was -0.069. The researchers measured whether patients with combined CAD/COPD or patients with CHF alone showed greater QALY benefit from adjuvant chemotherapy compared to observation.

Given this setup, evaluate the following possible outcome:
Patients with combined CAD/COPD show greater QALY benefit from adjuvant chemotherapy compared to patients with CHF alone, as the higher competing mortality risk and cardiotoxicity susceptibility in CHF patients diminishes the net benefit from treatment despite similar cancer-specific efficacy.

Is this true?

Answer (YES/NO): NO